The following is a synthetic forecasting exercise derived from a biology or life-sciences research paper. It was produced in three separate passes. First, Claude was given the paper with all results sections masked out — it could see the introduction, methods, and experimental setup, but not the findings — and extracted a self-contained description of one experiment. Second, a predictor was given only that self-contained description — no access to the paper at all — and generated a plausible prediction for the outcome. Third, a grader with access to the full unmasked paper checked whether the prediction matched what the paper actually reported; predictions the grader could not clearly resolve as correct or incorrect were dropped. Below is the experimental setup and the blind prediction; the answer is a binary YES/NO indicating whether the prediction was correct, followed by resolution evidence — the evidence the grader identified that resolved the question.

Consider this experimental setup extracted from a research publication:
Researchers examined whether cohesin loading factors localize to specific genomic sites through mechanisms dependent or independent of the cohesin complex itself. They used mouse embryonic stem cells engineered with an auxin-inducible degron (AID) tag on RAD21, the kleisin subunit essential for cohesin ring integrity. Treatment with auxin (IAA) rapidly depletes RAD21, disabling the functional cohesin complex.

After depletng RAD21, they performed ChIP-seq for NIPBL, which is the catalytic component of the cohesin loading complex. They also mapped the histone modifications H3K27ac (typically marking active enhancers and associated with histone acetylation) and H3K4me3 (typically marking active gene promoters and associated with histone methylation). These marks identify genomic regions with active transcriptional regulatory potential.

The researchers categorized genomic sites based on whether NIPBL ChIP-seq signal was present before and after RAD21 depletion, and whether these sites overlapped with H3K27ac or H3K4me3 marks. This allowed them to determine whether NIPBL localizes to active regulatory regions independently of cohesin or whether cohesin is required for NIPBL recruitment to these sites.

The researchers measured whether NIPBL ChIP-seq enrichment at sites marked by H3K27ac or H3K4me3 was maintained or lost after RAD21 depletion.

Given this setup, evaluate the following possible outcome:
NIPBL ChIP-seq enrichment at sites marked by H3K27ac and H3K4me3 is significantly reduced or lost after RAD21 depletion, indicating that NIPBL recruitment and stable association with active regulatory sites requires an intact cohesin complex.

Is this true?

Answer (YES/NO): NO